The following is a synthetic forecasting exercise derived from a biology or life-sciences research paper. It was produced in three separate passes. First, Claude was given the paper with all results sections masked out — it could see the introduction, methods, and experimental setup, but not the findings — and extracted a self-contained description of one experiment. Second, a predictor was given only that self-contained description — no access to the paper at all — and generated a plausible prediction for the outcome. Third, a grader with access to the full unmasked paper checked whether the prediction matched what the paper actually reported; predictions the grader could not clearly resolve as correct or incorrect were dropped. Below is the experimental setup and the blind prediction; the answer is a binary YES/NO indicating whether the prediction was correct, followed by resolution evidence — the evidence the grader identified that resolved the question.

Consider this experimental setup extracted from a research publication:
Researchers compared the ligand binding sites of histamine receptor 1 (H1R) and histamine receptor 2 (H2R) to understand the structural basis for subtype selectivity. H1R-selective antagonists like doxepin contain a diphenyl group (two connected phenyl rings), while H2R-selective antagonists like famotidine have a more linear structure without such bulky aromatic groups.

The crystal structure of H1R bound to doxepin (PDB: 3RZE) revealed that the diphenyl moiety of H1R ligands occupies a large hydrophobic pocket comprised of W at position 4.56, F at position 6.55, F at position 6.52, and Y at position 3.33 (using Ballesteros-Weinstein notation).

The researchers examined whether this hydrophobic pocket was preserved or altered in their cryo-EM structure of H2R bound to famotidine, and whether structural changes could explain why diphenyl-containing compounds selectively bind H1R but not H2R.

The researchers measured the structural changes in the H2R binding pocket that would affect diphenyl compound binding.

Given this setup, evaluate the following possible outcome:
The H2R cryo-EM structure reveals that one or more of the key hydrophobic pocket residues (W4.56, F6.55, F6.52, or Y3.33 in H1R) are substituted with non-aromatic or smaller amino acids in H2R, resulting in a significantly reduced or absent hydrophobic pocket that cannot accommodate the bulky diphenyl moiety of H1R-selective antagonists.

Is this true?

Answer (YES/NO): YES